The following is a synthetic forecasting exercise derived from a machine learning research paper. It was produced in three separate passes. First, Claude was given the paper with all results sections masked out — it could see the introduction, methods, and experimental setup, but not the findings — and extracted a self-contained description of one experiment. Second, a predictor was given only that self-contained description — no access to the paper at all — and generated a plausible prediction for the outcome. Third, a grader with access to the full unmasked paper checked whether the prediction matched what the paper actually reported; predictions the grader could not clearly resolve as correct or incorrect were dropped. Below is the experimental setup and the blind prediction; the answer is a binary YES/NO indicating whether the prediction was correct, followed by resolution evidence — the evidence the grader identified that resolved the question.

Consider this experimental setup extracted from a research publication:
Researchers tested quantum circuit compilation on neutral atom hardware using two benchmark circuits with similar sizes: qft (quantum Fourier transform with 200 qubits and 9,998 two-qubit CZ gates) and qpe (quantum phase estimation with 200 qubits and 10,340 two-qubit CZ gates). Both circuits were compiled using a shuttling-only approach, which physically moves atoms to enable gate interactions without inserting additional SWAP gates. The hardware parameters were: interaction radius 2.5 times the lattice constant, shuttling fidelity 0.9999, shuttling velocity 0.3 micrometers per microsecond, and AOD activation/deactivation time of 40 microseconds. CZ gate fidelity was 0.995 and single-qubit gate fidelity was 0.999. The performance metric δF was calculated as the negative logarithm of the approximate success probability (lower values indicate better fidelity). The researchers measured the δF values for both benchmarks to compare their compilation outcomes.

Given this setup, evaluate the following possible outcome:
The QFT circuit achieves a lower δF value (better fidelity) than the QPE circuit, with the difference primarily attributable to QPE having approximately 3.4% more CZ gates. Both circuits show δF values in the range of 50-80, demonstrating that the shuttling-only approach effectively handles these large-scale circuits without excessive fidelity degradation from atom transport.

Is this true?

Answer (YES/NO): NO